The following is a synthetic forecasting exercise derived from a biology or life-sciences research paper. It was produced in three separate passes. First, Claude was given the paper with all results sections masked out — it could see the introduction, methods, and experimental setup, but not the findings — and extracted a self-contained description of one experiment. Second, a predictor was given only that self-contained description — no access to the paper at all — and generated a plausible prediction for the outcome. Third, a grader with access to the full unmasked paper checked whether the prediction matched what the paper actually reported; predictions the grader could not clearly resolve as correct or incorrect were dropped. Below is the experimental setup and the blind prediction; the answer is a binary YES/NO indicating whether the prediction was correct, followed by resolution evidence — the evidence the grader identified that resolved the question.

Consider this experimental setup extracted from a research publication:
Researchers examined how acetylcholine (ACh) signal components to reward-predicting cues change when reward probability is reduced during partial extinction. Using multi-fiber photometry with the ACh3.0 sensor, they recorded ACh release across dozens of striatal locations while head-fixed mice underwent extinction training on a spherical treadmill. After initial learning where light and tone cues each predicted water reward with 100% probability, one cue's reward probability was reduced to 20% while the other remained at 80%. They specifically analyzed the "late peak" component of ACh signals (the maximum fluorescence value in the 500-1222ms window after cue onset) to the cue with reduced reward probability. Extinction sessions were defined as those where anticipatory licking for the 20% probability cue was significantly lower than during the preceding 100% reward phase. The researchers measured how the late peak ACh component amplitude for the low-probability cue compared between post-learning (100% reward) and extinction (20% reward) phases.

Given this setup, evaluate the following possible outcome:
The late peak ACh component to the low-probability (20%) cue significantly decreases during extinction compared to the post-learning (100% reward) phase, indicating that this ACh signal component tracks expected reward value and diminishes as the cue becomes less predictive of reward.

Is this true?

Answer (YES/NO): NO